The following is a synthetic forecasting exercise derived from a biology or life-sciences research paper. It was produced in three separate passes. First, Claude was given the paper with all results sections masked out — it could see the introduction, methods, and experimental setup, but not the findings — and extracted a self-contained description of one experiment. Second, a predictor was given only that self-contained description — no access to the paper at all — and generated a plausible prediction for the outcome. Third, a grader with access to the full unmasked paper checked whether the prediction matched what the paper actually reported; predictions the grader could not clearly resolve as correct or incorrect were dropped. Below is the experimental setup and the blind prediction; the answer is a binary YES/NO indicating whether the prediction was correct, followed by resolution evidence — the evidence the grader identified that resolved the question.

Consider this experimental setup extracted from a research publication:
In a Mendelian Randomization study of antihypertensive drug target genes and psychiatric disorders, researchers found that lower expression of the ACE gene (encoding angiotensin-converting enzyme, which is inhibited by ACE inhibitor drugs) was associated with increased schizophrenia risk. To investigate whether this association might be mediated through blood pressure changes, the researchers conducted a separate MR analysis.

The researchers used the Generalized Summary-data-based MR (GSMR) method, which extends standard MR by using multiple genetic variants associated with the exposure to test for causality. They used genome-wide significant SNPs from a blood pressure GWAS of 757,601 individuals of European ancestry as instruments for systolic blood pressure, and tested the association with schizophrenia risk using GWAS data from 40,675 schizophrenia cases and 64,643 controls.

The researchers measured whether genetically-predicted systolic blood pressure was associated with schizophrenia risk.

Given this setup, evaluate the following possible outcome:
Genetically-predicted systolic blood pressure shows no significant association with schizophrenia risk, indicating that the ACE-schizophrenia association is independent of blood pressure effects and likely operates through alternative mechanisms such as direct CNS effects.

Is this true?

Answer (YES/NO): YES